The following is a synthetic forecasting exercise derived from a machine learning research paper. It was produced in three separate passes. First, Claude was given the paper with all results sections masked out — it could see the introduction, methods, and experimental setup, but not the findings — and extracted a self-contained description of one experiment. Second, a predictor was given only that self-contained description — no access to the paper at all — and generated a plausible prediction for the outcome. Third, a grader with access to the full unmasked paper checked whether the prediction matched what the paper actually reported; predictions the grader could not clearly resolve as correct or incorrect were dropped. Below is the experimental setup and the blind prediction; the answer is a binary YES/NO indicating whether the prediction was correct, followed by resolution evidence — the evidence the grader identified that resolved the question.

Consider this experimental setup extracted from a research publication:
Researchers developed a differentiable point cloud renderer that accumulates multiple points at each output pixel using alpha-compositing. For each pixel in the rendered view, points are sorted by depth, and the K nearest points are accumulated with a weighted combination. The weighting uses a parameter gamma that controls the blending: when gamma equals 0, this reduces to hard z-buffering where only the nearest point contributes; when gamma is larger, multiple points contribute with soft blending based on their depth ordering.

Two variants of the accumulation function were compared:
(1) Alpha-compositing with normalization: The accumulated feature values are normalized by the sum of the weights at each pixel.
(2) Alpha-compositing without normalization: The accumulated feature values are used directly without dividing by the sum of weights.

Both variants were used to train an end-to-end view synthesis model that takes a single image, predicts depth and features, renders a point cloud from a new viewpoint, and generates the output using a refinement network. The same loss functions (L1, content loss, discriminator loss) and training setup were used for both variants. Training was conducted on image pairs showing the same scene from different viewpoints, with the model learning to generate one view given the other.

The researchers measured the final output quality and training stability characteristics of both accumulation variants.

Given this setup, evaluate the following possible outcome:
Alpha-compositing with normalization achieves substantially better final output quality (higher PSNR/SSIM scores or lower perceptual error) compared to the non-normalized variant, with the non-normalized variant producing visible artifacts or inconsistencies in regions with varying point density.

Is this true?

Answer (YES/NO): NO